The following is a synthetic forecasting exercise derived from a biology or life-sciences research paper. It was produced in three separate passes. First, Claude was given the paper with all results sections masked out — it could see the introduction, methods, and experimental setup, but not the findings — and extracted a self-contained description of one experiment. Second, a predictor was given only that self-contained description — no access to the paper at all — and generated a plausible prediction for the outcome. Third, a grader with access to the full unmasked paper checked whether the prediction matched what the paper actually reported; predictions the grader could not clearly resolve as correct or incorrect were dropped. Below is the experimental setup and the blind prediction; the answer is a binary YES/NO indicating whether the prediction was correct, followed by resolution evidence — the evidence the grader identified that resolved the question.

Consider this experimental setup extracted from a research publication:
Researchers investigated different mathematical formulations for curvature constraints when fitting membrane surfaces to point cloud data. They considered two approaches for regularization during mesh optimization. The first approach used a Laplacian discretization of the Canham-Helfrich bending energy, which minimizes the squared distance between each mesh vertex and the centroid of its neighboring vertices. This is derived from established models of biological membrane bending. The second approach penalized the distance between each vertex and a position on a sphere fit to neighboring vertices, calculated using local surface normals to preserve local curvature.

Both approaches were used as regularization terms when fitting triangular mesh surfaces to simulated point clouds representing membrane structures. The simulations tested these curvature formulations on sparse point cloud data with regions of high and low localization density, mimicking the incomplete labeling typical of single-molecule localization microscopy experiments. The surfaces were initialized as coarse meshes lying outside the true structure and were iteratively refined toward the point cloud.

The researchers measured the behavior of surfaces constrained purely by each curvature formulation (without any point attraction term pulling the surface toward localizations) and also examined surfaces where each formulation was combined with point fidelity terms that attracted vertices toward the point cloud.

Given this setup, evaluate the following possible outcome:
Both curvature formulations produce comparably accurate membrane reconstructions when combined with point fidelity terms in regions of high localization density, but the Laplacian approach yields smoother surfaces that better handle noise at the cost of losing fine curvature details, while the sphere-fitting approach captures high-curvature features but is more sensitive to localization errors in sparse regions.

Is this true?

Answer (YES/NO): NO